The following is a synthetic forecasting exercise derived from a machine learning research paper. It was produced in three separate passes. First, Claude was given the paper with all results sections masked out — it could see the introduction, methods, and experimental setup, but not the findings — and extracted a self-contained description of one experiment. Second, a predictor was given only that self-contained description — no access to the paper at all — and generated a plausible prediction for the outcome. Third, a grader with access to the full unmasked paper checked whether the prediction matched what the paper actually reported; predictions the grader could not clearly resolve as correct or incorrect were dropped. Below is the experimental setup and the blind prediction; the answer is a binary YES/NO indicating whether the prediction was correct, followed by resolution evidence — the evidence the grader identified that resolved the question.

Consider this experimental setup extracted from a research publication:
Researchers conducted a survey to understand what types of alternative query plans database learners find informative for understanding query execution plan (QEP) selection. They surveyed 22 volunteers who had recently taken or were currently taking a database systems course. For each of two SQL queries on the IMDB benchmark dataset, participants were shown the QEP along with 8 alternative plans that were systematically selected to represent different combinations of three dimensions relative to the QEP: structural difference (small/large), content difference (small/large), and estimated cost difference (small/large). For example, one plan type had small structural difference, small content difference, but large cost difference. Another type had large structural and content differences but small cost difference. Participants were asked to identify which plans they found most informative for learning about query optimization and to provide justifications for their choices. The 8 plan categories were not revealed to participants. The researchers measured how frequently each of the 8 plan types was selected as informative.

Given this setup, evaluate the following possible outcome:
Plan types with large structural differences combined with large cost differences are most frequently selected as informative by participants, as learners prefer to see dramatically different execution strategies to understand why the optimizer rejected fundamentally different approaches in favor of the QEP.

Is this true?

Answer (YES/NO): NO